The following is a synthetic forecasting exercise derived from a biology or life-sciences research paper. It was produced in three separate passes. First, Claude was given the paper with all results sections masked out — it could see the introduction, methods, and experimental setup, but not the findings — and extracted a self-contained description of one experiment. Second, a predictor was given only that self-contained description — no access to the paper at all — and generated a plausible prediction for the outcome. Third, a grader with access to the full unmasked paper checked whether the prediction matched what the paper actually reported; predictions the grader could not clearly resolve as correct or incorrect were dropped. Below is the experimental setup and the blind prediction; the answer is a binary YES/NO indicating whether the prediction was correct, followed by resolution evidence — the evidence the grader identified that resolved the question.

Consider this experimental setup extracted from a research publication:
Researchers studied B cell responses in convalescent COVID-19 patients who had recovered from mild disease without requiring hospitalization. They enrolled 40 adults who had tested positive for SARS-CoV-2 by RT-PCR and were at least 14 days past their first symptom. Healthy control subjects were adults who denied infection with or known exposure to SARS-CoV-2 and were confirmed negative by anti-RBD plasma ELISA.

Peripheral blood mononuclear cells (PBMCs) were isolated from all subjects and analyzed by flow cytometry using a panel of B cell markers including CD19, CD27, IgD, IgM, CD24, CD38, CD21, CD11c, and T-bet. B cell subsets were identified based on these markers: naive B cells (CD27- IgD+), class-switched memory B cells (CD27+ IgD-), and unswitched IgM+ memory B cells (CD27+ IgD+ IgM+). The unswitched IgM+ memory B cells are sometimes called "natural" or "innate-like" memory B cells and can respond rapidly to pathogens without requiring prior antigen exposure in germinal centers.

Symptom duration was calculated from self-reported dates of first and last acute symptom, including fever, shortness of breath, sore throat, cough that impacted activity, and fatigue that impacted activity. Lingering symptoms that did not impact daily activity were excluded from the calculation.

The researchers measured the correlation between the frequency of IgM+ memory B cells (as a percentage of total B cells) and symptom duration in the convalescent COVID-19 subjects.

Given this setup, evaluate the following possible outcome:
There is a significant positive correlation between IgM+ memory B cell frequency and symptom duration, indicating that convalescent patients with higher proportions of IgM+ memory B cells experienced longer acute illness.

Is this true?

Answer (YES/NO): NO